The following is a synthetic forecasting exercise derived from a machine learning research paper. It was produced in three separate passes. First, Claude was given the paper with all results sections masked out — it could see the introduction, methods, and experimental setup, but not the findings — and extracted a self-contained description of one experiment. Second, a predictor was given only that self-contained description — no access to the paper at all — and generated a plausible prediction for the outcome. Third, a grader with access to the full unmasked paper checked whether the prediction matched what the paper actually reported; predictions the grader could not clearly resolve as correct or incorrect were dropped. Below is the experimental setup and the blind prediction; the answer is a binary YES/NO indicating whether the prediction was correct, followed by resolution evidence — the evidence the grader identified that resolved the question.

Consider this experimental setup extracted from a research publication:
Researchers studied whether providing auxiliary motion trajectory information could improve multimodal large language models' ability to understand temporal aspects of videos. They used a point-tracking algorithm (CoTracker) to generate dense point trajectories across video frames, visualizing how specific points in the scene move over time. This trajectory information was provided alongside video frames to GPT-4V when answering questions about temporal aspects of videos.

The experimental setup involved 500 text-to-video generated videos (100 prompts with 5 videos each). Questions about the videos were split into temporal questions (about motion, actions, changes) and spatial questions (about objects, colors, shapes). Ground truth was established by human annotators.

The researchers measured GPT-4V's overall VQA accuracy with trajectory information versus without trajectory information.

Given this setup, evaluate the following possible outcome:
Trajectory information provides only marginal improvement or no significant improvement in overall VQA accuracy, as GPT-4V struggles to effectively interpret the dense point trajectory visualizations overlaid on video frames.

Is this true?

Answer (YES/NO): NO